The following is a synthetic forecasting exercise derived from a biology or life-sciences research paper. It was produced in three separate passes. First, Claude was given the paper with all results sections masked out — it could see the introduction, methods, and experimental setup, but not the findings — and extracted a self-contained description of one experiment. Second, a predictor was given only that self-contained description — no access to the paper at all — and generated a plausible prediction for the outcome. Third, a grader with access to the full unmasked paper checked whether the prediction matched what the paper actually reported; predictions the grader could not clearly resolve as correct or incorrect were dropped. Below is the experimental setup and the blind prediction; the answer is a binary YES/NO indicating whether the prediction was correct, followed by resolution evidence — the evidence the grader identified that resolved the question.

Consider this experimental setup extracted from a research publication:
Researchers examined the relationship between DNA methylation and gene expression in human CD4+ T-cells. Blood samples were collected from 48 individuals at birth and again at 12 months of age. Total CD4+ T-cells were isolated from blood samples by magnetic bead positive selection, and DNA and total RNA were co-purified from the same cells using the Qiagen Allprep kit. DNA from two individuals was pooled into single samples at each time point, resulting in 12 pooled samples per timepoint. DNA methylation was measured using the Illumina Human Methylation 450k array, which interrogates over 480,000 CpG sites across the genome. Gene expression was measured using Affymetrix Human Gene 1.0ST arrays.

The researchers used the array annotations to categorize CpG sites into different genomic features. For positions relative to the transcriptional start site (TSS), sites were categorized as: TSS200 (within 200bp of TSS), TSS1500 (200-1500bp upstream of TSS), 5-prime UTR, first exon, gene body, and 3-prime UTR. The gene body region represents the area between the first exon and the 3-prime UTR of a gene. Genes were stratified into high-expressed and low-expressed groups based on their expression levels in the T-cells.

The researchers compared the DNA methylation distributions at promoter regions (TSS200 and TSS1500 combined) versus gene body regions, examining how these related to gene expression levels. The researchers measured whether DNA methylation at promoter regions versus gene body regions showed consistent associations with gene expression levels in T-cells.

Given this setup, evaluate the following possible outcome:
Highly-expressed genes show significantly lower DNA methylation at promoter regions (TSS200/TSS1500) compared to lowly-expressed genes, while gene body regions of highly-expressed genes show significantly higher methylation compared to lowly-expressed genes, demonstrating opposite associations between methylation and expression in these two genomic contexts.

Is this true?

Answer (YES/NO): NO